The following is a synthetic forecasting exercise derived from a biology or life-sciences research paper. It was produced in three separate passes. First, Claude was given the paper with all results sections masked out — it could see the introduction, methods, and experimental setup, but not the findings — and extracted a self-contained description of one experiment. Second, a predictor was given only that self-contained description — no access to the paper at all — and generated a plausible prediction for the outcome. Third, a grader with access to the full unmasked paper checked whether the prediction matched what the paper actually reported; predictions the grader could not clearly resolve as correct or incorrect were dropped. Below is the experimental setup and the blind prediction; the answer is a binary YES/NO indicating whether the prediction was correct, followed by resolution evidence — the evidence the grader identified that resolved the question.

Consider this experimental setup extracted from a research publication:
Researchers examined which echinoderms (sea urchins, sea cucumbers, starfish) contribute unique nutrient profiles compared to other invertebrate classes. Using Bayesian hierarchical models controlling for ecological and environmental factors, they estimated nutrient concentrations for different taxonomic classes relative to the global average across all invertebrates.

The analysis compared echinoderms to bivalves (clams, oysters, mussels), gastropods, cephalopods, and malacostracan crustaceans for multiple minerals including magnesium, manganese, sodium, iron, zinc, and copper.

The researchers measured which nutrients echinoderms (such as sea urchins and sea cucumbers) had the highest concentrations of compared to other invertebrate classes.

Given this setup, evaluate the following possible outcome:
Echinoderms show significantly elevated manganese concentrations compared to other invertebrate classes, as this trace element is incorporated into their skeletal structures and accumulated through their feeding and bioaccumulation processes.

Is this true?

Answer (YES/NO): YES